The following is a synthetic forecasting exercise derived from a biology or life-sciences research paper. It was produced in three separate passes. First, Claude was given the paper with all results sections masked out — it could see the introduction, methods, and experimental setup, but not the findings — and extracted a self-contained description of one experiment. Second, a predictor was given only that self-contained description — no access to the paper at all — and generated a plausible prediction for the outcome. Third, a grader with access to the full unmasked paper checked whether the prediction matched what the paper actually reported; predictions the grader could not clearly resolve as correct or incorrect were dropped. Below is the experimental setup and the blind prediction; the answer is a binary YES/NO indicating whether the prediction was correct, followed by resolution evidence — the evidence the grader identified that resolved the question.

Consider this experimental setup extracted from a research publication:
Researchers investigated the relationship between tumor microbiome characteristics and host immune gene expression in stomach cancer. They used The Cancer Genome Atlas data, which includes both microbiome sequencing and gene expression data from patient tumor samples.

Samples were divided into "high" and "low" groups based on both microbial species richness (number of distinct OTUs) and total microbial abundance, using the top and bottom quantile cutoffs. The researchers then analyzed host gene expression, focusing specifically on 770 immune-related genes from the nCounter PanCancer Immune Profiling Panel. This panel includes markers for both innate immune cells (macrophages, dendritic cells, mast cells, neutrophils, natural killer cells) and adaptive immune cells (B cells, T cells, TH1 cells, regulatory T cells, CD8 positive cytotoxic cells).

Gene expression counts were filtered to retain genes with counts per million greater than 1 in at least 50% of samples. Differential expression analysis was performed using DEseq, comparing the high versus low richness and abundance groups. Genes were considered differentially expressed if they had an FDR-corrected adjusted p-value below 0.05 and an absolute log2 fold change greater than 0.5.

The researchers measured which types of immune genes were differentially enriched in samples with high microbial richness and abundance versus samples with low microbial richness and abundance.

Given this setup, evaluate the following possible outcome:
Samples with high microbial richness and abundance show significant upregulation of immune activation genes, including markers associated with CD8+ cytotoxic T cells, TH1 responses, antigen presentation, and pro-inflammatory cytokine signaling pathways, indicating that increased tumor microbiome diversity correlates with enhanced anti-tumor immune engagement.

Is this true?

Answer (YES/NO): NO